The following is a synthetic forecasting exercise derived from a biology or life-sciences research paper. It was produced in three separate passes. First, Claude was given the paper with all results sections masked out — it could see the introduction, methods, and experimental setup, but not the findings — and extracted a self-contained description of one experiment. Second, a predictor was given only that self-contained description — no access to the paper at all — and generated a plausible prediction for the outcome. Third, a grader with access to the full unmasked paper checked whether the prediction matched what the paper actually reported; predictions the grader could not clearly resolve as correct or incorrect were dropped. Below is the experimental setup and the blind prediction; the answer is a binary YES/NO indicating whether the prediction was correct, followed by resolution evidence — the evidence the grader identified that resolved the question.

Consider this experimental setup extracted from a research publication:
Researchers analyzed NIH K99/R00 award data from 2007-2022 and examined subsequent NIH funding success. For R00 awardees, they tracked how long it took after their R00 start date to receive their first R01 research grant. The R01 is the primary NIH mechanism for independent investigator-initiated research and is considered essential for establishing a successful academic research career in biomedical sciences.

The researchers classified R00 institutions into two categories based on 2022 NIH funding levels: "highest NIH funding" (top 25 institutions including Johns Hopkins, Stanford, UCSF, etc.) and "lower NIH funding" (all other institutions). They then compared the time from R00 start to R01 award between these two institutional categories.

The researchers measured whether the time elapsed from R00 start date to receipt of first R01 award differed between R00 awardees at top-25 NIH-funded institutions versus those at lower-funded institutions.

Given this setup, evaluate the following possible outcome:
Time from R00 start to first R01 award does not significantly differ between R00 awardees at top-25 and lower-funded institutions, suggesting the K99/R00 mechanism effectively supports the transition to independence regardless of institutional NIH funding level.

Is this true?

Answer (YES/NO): NO